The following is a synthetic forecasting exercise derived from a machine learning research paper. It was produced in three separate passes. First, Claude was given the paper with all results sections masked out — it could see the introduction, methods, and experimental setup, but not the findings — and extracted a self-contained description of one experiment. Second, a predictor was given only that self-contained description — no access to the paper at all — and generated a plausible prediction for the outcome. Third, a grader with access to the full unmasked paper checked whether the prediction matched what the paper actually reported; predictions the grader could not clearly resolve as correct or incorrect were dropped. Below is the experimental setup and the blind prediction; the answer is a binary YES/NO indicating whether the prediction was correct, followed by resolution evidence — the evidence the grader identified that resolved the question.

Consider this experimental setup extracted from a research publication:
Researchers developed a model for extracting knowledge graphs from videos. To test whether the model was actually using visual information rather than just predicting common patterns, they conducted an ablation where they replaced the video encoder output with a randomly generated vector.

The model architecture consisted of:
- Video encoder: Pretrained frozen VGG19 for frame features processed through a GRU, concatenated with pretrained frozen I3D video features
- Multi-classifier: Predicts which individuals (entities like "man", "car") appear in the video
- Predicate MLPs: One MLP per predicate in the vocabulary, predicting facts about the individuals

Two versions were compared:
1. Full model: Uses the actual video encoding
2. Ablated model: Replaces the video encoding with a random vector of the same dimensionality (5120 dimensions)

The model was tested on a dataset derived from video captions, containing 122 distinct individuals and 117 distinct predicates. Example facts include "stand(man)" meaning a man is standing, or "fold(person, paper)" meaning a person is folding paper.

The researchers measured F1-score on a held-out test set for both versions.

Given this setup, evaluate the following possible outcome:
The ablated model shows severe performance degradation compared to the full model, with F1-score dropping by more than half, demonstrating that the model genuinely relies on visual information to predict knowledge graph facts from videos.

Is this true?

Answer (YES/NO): NO